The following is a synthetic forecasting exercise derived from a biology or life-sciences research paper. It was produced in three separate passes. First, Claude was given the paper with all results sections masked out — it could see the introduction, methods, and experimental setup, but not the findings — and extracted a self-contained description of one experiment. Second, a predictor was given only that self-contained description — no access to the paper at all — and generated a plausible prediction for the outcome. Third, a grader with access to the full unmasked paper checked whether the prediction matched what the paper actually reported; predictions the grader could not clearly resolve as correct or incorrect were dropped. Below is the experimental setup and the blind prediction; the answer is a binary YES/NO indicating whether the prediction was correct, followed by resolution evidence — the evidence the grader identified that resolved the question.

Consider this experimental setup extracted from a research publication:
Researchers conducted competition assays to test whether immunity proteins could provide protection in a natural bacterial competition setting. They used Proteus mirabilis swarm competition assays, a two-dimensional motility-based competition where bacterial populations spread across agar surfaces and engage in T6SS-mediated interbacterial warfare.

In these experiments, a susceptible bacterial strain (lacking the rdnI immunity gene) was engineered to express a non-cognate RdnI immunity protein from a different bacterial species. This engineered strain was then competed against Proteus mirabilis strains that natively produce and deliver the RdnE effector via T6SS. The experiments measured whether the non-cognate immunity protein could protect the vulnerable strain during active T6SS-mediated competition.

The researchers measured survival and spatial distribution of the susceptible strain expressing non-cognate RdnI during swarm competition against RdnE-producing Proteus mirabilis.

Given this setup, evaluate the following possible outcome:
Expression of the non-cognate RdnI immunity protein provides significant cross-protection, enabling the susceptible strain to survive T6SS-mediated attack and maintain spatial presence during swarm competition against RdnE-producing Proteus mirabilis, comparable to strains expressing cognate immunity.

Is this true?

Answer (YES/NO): YES